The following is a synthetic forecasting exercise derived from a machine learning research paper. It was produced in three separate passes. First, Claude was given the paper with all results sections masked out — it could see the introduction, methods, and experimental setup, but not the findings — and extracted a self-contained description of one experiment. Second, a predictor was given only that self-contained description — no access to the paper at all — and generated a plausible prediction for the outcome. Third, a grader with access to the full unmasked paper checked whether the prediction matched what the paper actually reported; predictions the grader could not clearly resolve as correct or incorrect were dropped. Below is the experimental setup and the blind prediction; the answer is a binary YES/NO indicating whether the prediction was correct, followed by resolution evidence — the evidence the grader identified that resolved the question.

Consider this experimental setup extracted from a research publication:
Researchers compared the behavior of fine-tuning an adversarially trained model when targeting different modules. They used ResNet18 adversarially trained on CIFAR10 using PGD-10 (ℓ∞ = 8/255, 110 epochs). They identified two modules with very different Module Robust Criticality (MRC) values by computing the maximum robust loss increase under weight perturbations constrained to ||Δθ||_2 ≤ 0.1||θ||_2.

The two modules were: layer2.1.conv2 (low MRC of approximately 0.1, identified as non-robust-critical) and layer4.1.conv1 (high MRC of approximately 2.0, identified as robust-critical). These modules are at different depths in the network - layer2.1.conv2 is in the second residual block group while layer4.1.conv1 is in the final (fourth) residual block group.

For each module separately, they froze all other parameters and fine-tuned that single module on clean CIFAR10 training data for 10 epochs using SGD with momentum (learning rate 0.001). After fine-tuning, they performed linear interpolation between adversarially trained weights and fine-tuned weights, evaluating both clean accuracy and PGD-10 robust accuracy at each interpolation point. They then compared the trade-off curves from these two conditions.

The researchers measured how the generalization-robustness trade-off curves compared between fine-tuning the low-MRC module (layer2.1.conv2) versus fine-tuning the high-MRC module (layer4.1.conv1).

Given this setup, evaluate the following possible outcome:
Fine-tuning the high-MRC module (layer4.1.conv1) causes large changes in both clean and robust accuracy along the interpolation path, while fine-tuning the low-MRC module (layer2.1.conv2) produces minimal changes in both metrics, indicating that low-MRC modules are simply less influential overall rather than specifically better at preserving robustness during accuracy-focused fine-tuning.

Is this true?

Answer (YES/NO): NO